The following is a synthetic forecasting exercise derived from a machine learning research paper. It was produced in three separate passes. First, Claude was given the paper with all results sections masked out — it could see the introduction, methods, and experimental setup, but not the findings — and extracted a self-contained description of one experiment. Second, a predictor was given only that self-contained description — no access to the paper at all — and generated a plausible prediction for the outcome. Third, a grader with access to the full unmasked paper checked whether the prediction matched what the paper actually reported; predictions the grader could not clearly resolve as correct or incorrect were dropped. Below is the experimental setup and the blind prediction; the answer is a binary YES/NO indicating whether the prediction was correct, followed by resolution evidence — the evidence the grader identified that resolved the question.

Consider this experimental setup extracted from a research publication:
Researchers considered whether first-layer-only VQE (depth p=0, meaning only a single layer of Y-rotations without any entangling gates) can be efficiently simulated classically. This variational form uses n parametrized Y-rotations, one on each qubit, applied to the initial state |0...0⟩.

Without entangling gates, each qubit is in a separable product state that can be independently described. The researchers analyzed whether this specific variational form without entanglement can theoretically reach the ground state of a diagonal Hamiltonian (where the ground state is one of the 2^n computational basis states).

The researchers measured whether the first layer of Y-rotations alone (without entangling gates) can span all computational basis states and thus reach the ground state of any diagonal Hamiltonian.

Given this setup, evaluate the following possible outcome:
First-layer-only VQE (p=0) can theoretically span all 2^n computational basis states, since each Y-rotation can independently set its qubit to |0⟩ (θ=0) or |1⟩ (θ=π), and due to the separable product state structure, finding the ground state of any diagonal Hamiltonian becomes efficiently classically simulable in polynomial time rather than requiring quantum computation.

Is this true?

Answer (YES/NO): NO